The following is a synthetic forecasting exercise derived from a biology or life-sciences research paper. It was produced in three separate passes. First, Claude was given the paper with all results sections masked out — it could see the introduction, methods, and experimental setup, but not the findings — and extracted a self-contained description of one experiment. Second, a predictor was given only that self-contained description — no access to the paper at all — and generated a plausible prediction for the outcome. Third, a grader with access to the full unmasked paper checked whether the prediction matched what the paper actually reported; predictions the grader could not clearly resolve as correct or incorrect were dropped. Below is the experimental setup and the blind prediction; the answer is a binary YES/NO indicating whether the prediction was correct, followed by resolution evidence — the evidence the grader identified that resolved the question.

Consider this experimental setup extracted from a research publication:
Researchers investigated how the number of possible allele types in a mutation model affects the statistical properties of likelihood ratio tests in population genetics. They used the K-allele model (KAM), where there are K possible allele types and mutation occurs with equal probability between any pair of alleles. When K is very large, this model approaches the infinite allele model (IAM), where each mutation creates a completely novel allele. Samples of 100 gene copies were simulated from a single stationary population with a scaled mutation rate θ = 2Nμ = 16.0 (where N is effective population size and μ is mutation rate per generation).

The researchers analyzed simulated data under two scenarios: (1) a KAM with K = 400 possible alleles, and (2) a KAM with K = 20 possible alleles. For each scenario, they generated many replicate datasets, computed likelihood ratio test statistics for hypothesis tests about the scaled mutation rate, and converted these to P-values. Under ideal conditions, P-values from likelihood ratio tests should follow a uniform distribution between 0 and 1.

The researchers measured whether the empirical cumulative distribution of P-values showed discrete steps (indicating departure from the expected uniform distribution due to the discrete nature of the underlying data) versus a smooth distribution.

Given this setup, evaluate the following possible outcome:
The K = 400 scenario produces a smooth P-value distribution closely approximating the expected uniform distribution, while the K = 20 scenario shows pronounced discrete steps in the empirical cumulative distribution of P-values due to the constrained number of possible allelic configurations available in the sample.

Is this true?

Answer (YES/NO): NO